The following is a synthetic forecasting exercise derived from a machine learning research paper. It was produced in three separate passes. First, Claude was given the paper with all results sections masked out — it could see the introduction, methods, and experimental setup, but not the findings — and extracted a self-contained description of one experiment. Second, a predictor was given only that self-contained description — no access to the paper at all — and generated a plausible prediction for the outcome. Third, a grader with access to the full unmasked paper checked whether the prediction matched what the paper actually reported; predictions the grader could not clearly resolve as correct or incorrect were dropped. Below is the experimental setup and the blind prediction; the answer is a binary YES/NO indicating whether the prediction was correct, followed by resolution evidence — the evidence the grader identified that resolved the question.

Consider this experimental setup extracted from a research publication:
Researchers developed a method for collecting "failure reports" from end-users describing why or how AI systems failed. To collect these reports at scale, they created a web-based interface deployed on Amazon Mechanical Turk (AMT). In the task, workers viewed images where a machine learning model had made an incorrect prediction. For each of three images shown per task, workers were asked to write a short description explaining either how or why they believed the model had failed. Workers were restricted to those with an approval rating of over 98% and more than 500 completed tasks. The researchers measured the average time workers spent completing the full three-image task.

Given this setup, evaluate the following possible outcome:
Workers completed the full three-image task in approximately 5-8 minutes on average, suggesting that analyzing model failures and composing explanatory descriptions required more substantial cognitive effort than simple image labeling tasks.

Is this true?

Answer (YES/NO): YES